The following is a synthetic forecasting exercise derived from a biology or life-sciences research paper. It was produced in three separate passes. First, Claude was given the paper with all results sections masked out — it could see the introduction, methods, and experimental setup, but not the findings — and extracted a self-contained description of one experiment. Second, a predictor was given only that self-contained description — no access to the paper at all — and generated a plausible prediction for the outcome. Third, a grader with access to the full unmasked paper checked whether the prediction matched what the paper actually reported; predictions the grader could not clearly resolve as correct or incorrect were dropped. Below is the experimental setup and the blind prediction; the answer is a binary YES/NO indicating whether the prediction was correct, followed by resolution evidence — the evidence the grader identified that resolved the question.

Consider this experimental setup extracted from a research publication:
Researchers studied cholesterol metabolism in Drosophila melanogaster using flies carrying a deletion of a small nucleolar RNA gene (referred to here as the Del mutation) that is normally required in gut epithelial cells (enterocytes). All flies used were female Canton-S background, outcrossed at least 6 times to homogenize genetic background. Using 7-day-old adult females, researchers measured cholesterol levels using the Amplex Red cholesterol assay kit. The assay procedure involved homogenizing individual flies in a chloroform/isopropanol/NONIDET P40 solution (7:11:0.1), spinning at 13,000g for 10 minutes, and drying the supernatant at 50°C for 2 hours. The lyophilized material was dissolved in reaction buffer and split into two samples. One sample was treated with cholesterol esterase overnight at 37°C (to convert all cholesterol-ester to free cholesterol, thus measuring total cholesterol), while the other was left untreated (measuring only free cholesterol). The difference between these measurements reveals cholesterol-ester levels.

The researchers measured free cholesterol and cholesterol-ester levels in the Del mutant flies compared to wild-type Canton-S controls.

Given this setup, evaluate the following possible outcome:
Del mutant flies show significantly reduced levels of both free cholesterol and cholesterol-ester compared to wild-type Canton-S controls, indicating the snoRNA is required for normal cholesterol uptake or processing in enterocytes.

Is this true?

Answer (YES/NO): NO